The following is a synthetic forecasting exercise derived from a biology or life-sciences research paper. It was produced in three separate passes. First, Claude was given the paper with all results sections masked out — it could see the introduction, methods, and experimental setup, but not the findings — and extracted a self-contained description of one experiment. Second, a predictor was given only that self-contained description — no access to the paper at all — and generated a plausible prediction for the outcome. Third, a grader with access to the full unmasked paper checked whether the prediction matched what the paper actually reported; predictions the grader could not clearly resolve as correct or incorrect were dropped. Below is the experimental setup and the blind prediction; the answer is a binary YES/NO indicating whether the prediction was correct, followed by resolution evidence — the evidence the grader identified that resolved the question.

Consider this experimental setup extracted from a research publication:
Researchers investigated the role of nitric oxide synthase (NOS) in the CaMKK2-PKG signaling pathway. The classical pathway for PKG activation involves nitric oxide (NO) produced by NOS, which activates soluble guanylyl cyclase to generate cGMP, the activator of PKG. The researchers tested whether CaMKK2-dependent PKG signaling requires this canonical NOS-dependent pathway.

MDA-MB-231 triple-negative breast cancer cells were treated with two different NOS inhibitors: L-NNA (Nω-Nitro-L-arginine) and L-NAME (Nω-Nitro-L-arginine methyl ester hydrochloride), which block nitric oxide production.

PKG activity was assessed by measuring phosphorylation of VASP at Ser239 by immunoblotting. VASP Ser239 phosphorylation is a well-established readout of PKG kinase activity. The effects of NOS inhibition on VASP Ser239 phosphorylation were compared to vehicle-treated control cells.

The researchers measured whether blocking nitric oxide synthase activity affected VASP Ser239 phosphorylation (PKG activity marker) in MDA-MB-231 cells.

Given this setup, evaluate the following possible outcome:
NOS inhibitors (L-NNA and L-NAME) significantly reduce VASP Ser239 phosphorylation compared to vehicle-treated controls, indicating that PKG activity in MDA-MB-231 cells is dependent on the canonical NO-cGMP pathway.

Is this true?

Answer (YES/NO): YES